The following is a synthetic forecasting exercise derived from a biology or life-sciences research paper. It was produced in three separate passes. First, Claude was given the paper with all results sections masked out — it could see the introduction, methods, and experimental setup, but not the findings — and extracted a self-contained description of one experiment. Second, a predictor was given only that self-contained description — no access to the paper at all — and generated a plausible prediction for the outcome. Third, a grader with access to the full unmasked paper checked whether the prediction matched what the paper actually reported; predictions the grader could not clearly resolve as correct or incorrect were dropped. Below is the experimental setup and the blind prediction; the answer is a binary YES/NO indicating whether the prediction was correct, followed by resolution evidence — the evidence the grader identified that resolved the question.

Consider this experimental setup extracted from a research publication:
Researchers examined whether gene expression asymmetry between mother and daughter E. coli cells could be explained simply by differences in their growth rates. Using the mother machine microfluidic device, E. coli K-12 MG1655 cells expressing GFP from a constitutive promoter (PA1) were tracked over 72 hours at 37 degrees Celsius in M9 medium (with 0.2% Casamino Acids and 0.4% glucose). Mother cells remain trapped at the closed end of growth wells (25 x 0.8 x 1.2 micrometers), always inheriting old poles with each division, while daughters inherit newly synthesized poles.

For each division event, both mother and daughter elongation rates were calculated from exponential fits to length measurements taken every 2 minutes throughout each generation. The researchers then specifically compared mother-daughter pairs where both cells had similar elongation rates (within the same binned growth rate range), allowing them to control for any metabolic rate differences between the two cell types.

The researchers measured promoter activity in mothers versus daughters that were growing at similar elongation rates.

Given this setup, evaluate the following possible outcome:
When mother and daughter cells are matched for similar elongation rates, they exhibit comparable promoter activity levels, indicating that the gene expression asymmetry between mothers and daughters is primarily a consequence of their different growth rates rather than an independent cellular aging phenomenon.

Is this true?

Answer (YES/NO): NO